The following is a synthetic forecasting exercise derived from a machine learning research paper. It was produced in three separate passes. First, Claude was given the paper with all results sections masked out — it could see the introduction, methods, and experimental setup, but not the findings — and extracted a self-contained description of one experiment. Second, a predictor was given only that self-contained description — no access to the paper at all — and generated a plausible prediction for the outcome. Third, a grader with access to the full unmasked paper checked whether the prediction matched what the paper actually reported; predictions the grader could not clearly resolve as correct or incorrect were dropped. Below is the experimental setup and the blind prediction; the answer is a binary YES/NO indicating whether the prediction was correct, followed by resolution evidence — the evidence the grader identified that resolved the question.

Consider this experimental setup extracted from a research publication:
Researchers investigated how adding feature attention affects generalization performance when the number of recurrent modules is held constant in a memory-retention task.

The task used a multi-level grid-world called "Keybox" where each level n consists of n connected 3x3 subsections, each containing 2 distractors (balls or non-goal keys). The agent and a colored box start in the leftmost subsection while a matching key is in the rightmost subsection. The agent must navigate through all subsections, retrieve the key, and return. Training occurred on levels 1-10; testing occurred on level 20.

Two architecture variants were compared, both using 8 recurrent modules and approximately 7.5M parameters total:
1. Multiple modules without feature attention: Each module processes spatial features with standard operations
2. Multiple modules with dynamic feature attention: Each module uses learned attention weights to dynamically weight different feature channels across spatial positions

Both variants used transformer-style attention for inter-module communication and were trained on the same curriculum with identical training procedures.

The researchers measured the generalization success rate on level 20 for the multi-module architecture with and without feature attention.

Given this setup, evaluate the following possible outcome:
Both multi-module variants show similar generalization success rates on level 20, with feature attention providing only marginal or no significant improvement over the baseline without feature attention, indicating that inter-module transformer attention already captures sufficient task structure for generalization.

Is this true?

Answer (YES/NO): NO